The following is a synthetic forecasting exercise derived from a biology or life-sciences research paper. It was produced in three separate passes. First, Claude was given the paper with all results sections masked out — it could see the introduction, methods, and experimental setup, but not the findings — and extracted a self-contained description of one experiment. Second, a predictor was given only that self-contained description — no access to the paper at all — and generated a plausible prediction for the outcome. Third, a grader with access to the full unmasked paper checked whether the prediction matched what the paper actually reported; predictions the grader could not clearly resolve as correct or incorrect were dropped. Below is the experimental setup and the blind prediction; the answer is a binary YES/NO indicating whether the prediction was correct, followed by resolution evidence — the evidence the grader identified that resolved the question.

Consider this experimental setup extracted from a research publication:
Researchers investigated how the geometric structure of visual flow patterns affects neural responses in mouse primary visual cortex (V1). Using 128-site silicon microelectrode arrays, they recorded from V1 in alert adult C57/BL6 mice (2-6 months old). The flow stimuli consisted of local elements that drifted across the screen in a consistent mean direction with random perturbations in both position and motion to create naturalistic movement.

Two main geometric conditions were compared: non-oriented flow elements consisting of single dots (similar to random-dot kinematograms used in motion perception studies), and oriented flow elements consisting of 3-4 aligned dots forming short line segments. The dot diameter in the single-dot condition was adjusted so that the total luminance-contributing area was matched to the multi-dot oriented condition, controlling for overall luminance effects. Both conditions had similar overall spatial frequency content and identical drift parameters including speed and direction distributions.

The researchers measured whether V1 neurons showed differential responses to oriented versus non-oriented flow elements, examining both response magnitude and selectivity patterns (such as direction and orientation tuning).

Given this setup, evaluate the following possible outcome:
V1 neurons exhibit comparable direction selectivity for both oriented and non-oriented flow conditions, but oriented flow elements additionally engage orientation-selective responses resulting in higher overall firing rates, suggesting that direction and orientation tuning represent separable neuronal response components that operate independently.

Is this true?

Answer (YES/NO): NO